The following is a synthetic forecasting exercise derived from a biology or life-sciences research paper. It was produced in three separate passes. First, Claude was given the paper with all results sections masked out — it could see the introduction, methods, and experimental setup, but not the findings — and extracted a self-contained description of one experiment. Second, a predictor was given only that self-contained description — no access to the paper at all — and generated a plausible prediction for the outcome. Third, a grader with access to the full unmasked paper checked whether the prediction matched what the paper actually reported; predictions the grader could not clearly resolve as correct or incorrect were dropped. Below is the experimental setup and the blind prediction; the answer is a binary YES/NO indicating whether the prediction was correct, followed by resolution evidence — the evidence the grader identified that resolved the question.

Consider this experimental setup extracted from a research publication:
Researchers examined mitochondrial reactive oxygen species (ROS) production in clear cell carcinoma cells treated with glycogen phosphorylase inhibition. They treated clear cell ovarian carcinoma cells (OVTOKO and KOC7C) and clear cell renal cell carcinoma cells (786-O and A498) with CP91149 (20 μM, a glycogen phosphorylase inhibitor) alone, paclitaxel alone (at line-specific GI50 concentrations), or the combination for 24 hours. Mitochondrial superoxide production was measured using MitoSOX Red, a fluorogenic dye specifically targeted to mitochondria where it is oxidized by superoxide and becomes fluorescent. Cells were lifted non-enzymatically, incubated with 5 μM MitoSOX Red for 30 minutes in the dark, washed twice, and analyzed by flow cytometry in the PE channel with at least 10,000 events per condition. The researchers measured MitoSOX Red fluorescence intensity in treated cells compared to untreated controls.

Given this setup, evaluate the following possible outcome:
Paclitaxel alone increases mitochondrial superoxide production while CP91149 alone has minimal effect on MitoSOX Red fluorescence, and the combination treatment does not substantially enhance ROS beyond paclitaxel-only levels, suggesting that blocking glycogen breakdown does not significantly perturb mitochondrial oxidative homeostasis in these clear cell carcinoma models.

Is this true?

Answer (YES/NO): NO